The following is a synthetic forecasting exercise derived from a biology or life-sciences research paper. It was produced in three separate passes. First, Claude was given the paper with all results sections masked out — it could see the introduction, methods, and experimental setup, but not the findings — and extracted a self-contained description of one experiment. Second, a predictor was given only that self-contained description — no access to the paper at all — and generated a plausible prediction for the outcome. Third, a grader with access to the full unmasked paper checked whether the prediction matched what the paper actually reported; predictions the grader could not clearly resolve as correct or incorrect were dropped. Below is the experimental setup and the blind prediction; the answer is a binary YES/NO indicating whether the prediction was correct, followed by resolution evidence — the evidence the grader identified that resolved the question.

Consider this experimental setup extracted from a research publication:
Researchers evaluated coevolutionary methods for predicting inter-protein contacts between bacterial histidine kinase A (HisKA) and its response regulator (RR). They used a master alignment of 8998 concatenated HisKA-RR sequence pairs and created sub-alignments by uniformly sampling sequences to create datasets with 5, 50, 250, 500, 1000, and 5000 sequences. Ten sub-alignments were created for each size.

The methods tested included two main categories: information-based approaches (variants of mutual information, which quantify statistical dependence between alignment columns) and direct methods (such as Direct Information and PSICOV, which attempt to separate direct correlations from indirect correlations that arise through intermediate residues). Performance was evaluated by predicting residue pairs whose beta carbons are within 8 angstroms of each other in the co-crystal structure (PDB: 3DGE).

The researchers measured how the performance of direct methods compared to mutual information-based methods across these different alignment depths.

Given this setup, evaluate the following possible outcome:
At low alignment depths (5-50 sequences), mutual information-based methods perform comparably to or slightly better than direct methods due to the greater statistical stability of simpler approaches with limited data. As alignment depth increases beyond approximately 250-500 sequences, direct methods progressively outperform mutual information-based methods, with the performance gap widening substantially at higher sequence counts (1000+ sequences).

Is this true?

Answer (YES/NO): NO